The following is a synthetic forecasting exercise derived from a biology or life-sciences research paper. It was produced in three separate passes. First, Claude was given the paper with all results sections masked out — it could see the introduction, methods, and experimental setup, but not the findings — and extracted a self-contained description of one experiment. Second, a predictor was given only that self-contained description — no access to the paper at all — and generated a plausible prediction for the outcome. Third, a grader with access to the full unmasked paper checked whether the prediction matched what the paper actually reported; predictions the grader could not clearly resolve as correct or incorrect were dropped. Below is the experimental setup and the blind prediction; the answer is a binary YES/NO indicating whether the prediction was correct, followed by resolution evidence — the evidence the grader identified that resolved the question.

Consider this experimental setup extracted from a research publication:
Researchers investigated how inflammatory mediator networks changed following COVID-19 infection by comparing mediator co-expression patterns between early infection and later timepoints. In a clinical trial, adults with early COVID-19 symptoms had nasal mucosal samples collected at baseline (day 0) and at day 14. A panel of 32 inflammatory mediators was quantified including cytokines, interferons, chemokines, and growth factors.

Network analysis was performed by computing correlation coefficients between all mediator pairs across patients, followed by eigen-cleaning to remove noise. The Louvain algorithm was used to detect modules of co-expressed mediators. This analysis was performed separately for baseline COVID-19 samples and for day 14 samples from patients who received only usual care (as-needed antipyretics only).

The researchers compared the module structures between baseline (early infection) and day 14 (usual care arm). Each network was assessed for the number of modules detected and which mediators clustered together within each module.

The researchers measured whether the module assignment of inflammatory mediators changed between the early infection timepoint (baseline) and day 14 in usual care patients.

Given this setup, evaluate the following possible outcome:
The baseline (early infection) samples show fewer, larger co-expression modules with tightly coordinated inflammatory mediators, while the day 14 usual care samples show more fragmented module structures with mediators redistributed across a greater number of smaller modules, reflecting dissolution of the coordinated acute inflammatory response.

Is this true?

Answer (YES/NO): NO